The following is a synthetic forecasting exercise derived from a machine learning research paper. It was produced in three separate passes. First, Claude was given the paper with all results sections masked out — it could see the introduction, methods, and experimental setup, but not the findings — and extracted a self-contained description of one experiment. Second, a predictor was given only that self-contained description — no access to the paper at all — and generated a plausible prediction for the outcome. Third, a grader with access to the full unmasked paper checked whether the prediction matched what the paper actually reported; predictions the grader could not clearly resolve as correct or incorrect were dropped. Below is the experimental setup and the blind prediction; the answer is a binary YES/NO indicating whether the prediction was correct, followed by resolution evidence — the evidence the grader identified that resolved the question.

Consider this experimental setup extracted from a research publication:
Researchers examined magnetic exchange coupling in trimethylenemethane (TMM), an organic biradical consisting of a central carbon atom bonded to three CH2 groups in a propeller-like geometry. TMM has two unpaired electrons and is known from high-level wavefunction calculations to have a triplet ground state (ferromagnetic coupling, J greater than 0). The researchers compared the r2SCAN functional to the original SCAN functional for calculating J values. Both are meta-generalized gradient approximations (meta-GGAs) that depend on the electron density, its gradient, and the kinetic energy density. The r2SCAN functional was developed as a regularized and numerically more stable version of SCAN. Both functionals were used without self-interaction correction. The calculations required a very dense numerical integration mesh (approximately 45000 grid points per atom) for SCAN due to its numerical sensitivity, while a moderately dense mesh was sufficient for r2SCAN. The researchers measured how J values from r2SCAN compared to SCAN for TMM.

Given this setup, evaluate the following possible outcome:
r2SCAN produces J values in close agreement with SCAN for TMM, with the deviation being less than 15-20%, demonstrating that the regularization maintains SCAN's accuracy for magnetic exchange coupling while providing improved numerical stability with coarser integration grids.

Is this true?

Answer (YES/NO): YES